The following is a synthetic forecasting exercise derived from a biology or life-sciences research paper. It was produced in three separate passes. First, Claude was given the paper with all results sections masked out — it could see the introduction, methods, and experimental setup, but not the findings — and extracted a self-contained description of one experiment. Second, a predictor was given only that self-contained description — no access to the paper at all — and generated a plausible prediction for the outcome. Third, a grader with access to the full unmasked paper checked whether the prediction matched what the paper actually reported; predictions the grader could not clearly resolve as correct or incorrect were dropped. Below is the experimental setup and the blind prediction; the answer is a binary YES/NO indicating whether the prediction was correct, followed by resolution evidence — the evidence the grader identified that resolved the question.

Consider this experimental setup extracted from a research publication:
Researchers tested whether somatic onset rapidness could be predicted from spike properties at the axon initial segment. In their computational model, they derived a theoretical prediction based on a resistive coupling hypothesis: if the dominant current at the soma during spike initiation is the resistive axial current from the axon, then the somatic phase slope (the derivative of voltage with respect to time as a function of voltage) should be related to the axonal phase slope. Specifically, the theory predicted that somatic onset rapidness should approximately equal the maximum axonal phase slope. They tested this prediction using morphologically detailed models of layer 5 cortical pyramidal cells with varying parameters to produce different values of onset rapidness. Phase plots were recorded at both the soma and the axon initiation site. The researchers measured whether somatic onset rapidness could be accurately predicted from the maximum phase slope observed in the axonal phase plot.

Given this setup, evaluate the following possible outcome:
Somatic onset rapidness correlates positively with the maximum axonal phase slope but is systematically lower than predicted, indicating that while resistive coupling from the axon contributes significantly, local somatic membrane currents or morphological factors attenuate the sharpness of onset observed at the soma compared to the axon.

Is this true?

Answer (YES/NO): NO